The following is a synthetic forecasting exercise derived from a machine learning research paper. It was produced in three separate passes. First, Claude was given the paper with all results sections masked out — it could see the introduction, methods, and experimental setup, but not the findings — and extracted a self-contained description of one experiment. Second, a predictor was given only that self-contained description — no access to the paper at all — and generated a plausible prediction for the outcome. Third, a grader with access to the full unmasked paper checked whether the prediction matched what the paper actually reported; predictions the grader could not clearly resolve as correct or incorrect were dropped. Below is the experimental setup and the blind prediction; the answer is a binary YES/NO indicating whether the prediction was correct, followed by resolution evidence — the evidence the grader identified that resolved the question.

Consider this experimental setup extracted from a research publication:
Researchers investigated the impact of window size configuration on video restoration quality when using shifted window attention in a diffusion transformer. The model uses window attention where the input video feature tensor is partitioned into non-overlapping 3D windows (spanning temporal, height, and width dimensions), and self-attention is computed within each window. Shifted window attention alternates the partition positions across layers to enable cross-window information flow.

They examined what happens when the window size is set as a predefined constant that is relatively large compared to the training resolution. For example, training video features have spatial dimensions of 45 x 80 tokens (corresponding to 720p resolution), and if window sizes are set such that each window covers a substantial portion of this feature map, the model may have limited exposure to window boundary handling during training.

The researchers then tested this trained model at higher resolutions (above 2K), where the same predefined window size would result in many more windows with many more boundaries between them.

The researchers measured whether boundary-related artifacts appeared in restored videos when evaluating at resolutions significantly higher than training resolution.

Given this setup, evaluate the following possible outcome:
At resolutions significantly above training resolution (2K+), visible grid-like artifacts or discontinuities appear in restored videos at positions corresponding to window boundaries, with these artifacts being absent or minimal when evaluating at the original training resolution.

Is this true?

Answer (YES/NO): YES